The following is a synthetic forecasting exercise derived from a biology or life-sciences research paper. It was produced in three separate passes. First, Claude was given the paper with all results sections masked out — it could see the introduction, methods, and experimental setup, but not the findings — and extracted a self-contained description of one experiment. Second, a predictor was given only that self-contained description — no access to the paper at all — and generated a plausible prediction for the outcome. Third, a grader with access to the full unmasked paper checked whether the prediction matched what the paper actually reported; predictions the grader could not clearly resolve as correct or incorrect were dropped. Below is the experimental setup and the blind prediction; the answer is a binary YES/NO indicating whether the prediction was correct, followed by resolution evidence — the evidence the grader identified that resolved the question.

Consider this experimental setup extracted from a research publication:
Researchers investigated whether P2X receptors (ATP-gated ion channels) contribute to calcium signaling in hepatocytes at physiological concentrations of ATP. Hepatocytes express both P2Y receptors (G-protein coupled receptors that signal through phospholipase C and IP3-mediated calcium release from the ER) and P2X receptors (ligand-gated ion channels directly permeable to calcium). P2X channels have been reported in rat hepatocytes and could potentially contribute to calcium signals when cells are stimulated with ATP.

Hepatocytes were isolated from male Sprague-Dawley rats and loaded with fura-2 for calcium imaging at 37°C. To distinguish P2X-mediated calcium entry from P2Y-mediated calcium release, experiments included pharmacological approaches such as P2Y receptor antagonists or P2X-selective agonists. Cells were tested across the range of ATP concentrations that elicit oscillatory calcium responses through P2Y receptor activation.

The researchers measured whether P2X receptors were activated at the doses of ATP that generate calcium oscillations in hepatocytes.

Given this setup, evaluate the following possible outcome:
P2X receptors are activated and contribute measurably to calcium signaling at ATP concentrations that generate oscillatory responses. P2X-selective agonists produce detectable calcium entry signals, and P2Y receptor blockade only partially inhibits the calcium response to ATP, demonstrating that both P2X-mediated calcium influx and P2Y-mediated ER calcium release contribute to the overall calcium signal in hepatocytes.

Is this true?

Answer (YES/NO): NO